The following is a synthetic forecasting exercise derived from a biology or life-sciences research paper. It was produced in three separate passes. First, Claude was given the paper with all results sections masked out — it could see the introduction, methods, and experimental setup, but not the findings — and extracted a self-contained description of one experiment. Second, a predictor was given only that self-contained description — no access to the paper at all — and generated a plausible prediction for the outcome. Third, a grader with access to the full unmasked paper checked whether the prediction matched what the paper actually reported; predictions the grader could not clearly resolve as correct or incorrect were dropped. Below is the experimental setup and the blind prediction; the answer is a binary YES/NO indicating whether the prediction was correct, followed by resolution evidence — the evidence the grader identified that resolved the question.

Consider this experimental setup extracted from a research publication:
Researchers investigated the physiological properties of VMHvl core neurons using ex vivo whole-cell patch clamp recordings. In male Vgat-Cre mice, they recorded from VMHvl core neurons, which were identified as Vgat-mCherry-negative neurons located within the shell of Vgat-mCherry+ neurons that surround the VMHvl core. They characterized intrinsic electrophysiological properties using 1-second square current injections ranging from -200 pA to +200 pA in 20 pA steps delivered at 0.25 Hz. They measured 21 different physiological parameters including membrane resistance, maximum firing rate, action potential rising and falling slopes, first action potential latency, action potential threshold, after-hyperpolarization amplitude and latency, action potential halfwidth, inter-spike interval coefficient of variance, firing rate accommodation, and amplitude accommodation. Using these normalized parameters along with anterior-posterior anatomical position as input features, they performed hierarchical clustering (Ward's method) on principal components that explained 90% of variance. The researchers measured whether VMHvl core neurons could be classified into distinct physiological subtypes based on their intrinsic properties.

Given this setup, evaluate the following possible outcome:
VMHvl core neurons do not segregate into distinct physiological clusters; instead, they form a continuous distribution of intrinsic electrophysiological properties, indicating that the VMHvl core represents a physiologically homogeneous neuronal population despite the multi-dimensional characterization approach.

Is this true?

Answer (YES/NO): NO